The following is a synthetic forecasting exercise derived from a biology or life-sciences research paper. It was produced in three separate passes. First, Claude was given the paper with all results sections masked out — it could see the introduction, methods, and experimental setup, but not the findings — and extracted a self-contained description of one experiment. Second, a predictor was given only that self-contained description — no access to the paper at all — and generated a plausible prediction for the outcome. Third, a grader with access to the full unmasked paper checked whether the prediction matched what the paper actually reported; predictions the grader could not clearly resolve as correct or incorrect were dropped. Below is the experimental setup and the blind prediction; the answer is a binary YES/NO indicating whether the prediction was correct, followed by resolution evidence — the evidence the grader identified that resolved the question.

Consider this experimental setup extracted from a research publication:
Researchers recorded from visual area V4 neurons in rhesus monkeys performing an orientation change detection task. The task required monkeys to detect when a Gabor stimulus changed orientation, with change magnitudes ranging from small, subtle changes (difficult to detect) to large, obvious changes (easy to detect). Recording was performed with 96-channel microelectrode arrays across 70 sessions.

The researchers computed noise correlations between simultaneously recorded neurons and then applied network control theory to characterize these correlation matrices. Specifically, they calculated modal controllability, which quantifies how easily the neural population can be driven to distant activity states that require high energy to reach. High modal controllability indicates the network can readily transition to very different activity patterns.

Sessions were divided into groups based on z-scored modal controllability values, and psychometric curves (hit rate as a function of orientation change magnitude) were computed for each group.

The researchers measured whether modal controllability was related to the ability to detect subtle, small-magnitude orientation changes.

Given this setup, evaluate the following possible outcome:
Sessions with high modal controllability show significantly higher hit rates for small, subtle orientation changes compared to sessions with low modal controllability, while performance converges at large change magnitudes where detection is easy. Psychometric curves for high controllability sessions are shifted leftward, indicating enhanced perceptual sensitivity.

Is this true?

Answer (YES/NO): NO